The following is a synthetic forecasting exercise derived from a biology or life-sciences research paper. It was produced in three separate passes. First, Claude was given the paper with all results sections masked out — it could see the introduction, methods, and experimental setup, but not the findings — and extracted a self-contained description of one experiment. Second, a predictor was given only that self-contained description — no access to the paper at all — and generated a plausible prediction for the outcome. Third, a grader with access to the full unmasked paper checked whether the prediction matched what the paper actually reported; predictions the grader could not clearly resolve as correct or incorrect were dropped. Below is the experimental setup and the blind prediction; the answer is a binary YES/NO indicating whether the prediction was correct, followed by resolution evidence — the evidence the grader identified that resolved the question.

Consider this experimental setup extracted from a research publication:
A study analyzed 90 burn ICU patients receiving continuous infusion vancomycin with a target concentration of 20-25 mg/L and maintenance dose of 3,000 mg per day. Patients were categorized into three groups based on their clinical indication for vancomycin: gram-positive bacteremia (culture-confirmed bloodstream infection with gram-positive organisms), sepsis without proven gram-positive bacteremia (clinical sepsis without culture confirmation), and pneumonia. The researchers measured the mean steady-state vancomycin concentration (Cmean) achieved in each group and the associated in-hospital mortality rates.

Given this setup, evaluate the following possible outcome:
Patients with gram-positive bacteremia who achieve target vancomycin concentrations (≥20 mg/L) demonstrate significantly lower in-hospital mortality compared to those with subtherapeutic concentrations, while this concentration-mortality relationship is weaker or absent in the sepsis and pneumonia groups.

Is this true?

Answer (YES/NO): NO